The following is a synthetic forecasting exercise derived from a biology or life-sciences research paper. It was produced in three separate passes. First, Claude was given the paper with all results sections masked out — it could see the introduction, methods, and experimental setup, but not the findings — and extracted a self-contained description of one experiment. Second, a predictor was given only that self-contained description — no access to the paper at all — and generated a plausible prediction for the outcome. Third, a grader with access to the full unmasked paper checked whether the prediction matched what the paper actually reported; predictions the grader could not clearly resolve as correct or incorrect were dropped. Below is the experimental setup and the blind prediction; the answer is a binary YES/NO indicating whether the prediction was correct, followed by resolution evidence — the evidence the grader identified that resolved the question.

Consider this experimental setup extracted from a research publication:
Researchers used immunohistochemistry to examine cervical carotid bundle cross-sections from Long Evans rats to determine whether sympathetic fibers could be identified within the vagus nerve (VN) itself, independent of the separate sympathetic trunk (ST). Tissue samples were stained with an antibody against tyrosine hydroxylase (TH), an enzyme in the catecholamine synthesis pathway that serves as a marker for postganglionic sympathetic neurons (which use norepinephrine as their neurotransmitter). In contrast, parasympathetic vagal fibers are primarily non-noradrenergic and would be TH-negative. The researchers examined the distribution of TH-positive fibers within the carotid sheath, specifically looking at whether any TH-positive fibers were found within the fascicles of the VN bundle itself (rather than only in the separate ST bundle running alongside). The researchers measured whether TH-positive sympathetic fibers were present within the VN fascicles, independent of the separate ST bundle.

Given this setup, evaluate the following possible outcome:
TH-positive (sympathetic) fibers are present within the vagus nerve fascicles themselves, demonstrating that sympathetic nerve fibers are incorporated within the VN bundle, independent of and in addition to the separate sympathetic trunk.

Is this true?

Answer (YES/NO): YES